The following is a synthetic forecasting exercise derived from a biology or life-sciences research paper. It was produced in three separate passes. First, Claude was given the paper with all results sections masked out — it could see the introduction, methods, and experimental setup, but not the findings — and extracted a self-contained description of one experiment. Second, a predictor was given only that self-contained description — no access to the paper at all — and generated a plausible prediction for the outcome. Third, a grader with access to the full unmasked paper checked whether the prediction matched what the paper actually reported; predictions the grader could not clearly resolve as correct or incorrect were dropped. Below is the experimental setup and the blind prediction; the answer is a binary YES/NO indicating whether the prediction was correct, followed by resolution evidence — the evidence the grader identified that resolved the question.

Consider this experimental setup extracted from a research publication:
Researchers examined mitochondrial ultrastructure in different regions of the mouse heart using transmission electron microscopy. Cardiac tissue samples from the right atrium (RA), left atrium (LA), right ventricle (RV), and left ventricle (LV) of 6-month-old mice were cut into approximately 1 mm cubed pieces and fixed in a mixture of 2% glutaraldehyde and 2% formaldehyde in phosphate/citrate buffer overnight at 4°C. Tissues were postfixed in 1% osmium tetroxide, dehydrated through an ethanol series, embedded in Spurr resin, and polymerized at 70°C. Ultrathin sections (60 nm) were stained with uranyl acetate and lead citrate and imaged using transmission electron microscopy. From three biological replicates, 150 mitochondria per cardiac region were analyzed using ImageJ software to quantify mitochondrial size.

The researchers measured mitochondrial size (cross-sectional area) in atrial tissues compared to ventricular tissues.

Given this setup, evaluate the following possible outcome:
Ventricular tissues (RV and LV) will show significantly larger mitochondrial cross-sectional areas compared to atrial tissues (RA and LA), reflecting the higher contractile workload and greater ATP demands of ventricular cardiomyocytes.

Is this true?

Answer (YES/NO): YES